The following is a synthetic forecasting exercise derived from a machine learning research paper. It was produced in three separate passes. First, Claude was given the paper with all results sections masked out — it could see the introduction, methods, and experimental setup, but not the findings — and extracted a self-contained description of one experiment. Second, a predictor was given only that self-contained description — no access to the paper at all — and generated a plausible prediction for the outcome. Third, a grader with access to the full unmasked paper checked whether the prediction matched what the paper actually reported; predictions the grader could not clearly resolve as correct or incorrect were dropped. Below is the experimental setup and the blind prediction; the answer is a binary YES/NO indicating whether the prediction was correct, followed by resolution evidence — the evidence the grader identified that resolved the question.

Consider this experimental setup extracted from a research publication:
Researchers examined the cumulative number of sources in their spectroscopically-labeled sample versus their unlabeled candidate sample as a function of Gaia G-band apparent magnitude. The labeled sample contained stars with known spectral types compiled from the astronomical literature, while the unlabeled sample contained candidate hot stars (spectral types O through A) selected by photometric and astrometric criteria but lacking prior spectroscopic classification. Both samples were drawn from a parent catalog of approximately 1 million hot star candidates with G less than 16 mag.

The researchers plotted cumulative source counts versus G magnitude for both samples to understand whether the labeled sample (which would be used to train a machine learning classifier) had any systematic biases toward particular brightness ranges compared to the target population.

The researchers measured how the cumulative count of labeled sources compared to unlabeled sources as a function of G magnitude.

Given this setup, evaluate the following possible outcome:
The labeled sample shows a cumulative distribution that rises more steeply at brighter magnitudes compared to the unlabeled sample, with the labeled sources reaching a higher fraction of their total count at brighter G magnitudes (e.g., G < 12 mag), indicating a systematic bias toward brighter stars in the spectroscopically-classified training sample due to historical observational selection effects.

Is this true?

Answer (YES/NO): YES